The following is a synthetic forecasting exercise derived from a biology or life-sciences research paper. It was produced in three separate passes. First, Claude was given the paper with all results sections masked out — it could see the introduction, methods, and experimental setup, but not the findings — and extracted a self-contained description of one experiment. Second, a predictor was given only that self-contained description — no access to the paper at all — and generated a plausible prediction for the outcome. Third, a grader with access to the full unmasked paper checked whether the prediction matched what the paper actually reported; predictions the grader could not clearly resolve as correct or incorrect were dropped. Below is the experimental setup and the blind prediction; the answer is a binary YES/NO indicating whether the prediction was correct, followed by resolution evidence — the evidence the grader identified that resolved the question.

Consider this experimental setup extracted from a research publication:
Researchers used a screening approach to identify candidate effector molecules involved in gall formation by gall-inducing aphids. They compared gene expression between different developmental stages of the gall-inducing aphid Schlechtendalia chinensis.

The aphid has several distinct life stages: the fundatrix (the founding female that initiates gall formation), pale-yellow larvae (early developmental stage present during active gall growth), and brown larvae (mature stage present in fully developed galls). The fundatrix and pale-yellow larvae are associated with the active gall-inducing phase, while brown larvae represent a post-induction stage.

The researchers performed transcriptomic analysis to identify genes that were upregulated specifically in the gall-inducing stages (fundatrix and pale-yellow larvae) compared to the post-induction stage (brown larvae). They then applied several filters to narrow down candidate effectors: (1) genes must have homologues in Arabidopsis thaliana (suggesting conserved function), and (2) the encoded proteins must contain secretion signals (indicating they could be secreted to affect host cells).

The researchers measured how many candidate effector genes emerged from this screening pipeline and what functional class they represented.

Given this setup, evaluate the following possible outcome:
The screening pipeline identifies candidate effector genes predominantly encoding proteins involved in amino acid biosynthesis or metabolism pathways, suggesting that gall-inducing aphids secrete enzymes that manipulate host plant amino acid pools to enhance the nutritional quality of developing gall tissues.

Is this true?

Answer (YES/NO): NO